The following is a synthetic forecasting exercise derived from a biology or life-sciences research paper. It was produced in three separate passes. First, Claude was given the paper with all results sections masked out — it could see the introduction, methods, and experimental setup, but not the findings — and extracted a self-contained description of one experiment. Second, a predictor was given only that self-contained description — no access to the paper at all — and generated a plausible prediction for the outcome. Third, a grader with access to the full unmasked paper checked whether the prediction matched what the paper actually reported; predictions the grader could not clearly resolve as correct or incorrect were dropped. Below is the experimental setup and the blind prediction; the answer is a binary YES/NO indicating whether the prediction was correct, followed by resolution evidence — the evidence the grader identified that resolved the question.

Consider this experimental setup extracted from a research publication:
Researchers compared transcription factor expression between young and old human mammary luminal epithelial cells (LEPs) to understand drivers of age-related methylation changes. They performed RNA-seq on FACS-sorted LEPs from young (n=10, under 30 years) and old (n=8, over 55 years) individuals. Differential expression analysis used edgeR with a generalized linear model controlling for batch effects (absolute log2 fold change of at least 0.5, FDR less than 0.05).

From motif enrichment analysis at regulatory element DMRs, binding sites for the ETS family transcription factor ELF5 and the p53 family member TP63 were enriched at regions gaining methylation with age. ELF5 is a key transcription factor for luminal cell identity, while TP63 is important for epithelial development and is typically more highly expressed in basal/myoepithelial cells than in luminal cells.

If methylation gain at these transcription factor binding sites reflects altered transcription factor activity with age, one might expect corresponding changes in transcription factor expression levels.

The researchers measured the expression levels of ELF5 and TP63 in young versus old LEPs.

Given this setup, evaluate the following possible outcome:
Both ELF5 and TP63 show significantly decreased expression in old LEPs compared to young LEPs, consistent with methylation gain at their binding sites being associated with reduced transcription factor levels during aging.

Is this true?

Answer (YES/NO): NO